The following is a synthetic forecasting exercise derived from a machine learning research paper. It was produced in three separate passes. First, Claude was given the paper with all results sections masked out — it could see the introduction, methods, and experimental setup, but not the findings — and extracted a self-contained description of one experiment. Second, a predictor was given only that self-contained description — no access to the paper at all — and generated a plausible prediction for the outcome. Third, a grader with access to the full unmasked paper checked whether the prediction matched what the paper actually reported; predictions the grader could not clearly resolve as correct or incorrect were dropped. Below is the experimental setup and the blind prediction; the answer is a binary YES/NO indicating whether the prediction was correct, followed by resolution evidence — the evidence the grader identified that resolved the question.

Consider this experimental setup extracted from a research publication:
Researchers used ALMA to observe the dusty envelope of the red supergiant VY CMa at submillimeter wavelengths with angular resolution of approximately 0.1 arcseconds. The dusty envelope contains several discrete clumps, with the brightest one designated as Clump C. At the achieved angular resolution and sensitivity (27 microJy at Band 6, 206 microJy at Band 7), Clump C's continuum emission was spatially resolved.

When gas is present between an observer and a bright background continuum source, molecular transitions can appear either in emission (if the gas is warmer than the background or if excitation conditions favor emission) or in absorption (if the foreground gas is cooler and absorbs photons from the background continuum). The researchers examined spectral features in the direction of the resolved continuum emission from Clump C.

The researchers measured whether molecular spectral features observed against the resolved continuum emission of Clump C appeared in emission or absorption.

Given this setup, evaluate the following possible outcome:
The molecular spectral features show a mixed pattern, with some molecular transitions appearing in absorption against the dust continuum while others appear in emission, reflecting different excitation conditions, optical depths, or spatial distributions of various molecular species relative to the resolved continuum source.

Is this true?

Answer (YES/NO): YES